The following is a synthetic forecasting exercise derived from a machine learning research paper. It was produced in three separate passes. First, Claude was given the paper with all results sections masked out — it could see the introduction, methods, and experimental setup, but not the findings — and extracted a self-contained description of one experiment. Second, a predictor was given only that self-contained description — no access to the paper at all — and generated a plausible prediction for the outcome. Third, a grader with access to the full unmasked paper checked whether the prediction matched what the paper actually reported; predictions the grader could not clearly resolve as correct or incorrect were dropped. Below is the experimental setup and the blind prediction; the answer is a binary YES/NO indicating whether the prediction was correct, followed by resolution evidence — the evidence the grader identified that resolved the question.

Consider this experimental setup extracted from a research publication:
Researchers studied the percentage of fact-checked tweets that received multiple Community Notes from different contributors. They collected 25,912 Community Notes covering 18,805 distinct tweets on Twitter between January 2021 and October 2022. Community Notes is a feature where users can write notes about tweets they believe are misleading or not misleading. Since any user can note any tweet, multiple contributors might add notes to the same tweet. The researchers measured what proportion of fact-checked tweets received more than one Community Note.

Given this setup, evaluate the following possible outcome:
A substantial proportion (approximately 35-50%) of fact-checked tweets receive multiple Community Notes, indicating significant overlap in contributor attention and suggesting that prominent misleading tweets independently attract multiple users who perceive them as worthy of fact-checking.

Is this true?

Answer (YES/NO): NO